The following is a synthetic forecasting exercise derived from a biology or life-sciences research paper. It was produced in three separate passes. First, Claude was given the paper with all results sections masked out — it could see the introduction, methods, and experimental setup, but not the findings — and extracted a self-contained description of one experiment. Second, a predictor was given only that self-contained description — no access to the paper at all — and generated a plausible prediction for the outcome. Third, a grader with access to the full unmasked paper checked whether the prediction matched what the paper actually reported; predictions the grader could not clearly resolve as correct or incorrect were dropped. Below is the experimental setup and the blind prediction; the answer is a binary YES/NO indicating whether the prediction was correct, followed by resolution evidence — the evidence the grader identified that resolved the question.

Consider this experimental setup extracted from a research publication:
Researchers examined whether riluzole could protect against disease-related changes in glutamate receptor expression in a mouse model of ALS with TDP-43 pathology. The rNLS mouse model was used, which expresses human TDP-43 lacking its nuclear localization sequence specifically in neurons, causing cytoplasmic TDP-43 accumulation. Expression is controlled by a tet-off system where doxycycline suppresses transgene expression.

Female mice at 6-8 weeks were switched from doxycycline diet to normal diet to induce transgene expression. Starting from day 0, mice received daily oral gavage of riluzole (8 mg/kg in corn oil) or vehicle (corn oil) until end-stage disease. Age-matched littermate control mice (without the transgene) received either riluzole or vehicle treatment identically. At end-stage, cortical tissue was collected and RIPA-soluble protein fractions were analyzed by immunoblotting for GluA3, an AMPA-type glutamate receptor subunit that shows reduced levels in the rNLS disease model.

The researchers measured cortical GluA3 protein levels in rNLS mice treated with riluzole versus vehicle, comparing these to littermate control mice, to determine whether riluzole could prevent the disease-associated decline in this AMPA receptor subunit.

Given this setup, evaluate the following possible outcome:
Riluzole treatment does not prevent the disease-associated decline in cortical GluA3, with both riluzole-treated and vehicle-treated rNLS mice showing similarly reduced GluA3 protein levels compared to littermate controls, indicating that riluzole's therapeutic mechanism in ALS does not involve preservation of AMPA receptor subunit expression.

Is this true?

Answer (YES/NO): YES